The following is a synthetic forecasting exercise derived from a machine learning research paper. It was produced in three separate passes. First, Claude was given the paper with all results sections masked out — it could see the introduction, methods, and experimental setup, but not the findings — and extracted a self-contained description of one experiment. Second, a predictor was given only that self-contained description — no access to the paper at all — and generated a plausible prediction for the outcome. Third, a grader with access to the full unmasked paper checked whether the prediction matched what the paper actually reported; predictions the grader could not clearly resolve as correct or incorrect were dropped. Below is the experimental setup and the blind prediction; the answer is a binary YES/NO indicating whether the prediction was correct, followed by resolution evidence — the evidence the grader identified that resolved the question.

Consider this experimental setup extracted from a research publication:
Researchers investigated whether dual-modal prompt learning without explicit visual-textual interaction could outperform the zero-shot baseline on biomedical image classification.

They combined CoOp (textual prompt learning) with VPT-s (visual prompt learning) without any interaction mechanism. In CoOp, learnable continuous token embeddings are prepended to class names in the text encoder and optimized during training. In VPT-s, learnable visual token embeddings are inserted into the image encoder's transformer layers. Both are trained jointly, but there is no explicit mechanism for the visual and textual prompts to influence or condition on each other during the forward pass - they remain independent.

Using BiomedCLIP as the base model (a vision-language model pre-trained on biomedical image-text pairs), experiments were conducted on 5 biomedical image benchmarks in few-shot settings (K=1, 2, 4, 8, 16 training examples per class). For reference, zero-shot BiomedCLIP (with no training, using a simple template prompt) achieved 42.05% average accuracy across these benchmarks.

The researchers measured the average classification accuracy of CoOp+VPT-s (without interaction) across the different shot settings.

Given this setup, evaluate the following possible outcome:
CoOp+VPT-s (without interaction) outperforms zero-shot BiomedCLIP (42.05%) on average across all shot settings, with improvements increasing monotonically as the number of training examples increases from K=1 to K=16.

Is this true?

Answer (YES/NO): NO